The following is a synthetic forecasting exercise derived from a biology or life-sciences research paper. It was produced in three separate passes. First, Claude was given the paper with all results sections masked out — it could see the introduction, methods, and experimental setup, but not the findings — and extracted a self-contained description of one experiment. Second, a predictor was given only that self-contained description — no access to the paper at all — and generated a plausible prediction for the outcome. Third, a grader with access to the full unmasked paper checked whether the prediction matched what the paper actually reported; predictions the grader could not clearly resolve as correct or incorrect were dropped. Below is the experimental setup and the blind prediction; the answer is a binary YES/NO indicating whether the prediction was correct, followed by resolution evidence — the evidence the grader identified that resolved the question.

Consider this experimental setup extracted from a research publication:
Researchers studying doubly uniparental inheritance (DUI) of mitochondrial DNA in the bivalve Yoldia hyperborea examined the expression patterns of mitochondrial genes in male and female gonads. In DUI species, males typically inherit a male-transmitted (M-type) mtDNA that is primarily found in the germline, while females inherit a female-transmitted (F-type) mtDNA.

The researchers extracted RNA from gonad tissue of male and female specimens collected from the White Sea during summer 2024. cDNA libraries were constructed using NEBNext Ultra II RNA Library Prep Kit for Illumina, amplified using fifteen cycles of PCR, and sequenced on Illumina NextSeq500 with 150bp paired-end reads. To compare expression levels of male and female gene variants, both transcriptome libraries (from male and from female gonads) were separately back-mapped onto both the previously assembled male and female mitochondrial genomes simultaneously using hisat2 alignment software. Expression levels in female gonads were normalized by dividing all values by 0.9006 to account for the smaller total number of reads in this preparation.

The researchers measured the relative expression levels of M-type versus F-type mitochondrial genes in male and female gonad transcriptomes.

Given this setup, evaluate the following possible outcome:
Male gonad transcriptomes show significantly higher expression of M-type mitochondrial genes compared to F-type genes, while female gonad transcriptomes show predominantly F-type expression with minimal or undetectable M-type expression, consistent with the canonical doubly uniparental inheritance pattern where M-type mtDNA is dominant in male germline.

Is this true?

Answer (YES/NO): NO